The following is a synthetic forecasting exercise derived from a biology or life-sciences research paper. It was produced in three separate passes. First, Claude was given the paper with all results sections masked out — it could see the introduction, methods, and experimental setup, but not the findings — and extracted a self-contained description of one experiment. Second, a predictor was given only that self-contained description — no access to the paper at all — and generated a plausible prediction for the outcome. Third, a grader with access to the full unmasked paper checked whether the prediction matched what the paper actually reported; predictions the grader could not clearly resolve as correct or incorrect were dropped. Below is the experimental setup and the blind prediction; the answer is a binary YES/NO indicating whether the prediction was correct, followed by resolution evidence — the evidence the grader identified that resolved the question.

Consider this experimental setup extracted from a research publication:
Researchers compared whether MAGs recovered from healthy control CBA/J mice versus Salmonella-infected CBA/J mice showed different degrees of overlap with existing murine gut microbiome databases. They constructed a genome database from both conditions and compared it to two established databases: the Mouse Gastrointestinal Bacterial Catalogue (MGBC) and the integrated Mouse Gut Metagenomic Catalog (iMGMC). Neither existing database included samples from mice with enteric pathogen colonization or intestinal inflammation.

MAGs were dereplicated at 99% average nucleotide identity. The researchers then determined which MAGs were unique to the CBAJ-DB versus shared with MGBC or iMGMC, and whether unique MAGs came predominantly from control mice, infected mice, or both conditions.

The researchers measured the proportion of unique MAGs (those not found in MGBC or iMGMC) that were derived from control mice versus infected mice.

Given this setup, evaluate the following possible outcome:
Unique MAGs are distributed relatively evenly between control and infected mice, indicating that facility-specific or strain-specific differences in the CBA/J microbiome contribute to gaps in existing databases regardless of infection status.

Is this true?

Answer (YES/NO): NO